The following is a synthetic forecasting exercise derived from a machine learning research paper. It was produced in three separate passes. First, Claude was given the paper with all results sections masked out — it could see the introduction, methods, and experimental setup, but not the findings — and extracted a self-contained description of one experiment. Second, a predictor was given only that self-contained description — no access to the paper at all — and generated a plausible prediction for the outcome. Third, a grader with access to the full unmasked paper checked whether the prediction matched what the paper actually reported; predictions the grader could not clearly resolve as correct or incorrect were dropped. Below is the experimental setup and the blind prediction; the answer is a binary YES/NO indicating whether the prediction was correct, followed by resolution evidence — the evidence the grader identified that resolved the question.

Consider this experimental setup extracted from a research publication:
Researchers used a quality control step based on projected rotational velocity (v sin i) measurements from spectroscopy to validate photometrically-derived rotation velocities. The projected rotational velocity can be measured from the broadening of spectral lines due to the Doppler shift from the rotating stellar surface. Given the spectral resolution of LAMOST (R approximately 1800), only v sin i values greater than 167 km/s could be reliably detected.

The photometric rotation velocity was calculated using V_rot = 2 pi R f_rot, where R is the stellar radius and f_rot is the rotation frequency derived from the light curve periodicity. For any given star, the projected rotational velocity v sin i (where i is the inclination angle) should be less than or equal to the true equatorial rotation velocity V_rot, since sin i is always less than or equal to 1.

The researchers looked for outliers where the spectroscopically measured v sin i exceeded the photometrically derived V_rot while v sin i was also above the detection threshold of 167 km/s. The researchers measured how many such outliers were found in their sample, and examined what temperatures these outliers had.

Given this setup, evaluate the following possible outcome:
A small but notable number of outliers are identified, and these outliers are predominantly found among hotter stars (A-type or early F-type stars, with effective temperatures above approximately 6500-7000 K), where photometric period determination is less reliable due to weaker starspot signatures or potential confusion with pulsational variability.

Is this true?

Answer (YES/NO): NO